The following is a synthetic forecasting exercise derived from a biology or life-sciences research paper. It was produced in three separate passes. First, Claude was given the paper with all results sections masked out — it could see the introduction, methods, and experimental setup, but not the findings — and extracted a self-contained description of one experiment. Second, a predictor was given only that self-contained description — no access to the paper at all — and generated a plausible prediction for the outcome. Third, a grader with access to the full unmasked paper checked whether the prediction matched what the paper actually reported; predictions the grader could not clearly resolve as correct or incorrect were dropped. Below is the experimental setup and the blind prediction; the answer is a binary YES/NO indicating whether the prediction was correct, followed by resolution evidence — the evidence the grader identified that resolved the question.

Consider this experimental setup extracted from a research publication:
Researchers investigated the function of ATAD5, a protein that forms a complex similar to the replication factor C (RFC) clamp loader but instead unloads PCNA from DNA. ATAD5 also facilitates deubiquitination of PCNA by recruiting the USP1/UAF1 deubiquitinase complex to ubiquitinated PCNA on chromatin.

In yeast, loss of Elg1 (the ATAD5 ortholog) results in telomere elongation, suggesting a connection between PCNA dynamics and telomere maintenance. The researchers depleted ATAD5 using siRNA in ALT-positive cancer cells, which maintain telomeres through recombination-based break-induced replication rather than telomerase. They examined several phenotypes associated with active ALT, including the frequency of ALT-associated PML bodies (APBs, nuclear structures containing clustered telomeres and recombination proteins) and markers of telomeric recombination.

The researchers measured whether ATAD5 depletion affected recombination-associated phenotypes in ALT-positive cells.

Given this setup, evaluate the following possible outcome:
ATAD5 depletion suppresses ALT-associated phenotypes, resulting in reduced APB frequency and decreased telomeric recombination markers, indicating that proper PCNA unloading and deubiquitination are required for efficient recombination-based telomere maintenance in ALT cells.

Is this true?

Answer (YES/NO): NO